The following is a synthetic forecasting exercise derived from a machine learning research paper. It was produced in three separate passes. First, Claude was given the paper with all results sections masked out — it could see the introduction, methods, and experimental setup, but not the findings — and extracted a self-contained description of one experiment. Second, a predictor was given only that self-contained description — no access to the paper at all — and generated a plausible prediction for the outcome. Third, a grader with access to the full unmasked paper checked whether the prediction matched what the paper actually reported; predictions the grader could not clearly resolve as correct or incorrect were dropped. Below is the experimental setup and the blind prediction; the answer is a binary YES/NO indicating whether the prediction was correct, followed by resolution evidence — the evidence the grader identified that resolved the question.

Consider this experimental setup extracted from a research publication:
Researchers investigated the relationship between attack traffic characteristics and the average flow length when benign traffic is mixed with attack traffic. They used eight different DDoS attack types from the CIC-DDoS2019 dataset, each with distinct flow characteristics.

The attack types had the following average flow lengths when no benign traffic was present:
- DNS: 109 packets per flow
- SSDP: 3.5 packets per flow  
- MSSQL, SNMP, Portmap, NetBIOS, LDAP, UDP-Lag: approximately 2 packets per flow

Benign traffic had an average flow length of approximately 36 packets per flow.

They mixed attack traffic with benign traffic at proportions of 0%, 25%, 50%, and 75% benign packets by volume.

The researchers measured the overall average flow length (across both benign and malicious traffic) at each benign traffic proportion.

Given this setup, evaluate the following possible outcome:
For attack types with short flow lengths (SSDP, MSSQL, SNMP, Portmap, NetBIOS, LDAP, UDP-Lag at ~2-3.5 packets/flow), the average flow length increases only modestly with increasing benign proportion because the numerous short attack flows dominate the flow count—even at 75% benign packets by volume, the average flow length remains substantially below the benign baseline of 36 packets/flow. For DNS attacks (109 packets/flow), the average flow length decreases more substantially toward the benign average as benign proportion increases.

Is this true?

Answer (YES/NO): YES